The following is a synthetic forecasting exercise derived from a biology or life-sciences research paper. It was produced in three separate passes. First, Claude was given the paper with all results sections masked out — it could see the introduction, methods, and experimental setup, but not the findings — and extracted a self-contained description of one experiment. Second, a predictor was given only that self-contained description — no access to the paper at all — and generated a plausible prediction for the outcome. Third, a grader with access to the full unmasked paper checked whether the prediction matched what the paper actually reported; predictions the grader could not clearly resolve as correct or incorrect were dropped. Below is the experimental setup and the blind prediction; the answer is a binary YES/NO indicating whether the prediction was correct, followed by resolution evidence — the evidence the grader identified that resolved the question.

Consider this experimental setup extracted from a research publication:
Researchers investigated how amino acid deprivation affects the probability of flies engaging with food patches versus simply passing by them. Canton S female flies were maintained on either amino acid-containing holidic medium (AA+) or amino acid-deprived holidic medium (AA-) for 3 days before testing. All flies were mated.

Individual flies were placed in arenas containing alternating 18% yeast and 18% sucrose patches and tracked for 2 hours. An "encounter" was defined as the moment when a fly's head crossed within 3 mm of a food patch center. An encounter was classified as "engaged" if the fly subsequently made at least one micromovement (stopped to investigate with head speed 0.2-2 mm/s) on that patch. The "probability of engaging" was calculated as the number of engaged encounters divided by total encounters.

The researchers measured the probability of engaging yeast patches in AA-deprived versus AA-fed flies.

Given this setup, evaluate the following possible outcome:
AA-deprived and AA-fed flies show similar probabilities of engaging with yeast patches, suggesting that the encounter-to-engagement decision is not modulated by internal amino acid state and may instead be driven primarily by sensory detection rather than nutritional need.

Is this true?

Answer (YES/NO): NO